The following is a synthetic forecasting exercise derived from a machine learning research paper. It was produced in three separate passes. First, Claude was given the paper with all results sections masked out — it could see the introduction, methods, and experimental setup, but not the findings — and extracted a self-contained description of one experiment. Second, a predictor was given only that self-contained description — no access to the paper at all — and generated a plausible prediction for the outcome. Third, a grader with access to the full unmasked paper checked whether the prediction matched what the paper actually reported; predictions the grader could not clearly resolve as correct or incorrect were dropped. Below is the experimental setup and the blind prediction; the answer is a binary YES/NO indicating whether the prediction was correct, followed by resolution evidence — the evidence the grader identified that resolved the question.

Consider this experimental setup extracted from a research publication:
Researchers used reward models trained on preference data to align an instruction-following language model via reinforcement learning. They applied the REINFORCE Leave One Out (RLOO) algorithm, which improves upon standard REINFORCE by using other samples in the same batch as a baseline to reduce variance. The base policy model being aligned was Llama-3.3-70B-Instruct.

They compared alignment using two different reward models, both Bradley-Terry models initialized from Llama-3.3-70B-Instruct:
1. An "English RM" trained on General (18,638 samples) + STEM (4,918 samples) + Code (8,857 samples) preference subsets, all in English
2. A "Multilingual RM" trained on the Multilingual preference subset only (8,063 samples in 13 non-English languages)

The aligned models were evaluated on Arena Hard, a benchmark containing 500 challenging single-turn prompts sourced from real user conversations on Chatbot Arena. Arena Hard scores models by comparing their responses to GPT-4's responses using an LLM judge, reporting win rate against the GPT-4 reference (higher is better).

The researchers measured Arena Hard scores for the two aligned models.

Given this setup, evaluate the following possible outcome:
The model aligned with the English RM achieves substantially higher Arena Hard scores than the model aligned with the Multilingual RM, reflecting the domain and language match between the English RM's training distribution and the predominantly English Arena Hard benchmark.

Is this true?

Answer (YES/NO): YES